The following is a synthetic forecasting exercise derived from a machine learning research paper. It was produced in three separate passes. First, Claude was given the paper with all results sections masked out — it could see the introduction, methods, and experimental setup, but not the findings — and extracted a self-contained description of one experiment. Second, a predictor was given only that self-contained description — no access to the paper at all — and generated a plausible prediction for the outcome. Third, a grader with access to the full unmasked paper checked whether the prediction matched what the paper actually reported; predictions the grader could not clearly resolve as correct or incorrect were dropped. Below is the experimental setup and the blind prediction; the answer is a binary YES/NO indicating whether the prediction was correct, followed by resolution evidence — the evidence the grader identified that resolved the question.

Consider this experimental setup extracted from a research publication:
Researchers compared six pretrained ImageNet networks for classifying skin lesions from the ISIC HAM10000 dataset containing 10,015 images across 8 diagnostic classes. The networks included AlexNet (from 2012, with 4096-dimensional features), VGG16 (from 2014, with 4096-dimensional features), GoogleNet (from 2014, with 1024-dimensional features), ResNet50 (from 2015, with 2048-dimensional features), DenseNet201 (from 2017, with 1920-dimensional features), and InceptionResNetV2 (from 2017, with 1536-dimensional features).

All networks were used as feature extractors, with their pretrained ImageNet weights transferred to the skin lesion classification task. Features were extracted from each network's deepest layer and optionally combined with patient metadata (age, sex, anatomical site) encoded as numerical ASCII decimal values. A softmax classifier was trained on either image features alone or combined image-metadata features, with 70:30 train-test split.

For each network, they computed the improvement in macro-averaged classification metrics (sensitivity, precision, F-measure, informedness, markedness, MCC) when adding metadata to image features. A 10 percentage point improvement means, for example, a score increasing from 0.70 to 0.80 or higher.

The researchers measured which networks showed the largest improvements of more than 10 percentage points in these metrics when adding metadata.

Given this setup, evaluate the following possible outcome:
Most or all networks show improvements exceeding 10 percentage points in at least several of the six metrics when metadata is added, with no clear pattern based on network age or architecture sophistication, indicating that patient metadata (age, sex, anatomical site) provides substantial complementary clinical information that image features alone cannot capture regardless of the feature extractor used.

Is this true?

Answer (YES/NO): NO